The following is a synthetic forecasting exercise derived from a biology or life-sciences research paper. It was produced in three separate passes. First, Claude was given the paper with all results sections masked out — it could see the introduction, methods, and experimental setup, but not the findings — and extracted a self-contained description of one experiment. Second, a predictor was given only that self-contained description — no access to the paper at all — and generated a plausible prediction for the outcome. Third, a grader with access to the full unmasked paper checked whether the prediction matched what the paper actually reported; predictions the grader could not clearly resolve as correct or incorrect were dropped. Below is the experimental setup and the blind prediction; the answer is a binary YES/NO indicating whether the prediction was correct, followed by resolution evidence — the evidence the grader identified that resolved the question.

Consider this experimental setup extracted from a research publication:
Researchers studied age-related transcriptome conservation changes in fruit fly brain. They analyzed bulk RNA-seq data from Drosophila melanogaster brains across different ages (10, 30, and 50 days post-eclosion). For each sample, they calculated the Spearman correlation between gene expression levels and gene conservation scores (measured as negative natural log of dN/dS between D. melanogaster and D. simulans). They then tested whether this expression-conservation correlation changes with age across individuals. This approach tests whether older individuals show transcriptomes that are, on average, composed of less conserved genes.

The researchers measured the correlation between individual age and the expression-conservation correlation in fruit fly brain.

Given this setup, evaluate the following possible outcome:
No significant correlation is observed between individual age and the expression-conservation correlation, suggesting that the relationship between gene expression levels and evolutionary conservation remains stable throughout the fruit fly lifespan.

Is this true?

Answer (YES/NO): NO